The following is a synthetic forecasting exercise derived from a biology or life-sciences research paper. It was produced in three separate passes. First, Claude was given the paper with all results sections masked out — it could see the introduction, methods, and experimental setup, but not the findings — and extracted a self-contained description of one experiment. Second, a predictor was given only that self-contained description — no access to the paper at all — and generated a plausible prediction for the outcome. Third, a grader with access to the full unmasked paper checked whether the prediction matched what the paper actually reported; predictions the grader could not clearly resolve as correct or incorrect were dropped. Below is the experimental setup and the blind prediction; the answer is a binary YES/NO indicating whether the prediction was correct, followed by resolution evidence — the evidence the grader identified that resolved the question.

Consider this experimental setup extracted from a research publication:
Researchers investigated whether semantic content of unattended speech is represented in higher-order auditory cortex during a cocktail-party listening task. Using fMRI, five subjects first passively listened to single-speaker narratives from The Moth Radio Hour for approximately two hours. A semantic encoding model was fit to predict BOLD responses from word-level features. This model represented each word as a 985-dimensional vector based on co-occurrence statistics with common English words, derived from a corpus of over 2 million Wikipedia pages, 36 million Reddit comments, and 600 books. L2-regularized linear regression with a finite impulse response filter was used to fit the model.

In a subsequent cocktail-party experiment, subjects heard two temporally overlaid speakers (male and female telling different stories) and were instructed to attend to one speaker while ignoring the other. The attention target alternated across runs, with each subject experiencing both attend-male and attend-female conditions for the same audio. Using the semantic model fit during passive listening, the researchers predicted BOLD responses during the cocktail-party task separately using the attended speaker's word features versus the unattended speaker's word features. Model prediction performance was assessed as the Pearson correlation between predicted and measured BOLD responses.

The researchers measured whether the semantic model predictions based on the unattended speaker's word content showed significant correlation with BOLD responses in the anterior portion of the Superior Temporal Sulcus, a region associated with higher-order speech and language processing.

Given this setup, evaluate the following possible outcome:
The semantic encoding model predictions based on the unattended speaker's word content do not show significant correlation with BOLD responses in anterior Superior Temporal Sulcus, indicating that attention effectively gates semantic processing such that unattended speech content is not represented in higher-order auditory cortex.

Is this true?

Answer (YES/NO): NO